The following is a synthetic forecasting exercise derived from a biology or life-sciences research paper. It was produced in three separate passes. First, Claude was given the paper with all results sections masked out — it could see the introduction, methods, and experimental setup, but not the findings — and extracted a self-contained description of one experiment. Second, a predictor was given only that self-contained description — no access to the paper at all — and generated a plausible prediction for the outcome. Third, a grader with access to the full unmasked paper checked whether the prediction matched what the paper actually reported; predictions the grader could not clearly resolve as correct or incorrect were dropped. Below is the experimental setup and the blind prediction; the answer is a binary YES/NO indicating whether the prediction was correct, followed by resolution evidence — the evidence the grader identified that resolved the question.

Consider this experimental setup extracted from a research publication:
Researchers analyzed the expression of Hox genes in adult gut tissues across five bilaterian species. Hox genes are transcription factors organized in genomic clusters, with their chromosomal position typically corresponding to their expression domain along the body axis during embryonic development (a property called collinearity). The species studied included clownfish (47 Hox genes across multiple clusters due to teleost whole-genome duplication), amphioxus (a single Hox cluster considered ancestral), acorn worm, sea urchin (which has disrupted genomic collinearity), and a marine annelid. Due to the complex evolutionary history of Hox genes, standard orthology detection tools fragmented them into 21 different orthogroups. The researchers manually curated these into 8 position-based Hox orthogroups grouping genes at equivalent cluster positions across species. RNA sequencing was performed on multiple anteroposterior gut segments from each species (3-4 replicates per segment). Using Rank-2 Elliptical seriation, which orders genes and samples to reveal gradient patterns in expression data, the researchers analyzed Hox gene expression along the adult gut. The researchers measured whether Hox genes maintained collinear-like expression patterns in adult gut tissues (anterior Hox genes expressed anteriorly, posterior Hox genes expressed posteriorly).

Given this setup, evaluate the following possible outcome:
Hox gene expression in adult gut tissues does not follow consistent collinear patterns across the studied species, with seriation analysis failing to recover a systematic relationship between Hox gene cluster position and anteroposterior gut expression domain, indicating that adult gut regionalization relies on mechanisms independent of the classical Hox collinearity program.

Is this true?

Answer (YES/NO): NO